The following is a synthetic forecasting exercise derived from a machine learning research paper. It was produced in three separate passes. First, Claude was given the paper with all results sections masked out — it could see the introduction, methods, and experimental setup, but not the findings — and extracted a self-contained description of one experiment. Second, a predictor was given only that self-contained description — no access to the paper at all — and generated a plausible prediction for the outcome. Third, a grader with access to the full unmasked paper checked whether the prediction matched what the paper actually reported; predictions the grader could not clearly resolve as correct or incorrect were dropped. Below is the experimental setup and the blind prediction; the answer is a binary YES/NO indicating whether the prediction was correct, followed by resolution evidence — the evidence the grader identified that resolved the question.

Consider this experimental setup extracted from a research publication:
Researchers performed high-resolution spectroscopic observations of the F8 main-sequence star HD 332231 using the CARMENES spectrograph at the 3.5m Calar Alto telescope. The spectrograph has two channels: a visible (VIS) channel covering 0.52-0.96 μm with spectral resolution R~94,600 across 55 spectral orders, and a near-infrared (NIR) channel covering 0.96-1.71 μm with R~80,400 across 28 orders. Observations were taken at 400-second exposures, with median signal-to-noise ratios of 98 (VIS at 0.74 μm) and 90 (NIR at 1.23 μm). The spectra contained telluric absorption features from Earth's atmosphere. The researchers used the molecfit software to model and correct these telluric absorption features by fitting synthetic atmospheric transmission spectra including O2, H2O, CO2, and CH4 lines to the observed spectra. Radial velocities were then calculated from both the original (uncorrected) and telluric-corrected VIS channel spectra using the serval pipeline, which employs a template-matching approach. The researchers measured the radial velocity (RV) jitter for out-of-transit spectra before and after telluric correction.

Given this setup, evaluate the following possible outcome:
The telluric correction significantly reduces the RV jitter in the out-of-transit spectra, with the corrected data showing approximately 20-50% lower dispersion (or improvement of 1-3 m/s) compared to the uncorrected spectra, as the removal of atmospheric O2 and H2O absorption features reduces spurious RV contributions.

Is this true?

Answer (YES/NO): NO